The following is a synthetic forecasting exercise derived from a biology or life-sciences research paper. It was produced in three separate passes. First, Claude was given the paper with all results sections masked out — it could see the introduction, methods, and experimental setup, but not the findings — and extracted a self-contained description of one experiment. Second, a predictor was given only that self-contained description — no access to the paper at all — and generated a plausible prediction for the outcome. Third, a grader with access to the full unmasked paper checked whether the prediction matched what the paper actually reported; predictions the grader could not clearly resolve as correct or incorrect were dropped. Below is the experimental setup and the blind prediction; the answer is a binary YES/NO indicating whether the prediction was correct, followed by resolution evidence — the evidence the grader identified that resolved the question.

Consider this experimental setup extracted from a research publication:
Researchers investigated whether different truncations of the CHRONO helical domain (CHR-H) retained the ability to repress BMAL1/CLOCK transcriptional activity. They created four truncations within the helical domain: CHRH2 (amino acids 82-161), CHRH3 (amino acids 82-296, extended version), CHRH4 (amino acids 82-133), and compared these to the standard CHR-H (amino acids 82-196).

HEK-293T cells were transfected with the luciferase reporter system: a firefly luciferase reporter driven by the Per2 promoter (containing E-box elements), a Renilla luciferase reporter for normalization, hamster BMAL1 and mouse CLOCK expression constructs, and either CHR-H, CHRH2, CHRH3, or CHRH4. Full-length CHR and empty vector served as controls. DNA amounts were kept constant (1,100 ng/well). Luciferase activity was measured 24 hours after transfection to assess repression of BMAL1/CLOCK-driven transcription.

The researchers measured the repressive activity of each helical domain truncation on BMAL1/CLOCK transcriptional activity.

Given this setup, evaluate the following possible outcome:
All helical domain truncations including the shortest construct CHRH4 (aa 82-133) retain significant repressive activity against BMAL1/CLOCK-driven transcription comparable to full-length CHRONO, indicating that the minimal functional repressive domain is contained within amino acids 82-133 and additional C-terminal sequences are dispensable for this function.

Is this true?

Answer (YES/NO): NO